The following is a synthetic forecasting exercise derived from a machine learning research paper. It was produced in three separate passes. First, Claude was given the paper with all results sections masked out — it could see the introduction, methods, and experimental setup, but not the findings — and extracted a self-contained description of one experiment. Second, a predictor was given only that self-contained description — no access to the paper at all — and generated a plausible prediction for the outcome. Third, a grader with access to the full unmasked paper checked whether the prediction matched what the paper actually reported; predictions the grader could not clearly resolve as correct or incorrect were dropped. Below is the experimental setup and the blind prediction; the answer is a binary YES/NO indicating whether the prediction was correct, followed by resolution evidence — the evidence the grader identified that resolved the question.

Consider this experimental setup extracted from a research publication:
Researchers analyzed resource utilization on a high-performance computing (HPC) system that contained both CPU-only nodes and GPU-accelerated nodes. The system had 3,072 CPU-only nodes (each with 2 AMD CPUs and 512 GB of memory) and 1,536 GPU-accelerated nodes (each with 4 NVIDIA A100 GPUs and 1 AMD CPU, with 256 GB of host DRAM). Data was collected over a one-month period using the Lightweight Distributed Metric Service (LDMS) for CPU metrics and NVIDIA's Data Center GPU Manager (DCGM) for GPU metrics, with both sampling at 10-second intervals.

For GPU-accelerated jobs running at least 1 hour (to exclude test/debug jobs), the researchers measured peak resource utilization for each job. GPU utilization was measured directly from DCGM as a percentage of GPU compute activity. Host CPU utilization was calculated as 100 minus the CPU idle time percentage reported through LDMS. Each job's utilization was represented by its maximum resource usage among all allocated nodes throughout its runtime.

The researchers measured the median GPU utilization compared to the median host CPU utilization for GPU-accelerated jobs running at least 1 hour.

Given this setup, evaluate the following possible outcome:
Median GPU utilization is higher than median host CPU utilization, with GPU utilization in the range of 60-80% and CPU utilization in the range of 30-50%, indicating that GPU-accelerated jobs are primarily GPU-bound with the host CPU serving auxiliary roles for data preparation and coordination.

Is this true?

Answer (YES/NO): NO